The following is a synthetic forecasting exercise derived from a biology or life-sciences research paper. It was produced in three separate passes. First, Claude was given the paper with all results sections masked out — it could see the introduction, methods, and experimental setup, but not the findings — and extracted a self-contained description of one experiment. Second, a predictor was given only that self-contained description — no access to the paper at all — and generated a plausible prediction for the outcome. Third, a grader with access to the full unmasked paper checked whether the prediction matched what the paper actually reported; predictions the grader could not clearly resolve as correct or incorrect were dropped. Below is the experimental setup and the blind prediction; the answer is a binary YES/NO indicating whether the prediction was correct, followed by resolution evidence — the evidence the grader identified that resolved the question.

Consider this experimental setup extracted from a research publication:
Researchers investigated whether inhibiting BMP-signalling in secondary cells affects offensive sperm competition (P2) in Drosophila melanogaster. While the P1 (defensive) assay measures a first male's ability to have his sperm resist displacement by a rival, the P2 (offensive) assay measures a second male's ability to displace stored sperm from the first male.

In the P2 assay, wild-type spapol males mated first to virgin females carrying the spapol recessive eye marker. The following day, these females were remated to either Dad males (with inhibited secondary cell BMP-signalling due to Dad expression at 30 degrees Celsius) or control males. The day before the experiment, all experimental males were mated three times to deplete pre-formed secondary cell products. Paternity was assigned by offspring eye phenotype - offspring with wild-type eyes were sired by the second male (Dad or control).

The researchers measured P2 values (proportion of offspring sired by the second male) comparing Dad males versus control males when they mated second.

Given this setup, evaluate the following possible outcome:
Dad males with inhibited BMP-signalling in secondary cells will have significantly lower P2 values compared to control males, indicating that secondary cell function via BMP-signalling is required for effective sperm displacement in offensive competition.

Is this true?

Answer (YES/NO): NO